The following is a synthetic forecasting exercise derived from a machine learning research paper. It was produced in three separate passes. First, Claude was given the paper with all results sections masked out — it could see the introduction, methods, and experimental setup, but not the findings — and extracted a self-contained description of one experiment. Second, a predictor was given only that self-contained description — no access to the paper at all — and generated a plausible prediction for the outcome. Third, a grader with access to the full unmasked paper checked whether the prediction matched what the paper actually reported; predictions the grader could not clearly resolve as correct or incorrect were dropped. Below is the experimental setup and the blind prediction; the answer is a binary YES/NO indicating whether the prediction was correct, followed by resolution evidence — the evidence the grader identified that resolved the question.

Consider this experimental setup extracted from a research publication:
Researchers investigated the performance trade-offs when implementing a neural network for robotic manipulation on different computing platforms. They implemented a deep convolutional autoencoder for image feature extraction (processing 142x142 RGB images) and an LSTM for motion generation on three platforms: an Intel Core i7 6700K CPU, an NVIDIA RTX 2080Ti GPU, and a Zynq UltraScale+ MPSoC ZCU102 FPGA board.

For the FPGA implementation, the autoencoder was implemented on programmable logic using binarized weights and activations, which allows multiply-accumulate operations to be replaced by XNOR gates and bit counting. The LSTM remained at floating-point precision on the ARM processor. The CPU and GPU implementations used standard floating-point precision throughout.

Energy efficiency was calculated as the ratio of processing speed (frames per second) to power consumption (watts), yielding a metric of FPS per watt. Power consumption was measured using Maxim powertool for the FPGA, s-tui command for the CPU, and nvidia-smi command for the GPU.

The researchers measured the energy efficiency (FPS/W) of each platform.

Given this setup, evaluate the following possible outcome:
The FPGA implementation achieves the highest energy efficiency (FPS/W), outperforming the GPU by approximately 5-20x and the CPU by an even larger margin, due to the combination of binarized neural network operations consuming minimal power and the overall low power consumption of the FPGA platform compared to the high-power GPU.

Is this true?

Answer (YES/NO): NO